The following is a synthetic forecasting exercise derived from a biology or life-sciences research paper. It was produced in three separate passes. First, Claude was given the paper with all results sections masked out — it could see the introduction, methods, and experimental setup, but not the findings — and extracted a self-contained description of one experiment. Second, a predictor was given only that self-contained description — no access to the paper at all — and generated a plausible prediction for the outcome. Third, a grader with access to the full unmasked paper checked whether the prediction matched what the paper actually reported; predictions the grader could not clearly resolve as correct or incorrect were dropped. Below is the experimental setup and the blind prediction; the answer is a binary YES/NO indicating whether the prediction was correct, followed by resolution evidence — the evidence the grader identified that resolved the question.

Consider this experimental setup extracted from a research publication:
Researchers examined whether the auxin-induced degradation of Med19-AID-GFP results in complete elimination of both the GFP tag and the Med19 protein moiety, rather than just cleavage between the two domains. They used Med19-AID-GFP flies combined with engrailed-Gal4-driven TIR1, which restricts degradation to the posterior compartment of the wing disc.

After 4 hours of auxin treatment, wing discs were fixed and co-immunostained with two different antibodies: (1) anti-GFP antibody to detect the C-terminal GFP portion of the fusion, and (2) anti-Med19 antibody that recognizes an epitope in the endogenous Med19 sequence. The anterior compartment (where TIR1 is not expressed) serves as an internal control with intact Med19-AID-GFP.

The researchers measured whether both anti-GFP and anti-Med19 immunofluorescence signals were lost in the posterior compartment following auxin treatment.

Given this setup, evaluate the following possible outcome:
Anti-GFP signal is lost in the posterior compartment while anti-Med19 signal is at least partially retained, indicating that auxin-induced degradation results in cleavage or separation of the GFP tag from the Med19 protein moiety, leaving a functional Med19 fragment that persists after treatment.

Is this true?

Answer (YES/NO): NO